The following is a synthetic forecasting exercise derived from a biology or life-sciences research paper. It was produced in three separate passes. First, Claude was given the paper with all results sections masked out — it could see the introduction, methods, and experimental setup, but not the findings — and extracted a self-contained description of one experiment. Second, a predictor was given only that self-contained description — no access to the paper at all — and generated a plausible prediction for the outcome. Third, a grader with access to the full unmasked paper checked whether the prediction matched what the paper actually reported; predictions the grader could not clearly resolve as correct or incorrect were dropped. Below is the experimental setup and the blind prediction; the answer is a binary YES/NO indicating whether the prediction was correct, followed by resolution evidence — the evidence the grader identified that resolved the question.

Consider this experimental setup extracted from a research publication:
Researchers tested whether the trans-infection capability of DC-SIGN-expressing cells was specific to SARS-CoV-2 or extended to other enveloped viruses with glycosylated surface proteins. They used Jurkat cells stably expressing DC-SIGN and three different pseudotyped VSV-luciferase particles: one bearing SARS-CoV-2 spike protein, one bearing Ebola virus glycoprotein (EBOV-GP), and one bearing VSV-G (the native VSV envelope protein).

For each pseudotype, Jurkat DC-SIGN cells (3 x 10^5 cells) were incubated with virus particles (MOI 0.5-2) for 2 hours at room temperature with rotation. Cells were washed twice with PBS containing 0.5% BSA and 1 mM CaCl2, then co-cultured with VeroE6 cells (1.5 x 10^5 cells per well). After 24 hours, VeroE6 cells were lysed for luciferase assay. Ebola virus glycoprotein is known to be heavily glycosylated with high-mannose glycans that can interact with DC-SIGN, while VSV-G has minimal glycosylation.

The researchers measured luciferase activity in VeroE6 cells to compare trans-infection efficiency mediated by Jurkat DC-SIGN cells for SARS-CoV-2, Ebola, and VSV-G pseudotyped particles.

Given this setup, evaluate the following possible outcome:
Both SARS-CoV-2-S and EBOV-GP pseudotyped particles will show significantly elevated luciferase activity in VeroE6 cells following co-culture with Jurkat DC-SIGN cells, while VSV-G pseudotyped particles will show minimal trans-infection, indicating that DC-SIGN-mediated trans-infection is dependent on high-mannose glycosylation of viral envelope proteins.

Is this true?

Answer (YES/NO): YES